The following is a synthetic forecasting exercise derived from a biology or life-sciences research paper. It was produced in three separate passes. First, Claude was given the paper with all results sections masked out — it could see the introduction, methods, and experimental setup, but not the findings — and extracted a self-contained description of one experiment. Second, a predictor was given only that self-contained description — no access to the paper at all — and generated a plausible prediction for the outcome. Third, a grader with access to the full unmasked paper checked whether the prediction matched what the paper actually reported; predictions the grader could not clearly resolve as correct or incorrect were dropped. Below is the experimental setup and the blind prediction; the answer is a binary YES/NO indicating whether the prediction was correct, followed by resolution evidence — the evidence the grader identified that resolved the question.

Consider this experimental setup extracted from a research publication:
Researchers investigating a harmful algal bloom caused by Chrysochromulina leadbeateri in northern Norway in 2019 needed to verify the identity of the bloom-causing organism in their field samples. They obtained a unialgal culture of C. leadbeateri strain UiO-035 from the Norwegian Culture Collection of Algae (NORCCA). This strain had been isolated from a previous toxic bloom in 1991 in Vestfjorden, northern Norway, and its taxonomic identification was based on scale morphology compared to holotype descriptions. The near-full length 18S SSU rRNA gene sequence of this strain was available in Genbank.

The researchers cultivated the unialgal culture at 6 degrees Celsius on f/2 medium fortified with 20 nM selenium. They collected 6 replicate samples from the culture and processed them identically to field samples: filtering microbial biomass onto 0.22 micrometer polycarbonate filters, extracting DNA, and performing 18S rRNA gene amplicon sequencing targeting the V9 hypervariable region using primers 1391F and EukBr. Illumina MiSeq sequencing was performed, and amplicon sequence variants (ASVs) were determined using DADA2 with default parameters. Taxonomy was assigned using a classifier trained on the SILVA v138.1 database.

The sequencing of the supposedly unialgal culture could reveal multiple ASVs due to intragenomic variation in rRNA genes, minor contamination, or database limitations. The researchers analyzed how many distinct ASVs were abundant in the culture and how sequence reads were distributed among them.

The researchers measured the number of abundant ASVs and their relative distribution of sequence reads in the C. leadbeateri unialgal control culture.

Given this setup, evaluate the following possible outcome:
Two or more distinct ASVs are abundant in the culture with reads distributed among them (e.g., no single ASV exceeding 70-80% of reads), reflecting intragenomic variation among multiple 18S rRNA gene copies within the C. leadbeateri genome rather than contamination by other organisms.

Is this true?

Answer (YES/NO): NO